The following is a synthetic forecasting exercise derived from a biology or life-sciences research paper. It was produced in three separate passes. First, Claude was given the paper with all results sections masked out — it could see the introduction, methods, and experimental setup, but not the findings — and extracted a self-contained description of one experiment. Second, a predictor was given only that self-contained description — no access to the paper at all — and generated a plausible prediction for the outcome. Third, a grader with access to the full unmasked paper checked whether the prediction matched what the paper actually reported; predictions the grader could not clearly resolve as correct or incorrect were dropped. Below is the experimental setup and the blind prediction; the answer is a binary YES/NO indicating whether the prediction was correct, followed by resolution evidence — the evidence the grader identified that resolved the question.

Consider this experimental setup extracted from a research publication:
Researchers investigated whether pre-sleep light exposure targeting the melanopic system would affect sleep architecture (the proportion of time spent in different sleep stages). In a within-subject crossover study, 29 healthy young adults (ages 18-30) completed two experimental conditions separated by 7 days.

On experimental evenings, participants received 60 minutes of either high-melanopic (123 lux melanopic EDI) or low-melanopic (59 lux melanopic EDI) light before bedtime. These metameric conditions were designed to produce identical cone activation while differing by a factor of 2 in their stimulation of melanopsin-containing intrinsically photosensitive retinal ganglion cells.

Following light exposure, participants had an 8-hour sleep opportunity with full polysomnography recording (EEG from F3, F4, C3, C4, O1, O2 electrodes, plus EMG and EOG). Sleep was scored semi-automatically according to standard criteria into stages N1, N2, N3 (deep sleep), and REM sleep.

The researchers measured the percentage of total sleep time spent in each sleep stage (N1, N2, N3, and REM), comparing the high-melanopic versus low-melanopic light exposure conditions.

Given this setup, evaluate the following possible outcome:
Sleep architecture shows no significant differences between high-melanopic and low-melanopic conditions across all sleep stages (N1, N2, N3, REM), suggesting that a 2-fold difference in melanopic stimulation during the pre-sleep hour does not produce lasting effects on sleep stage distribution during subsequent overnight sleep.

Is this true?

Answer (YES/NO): YES